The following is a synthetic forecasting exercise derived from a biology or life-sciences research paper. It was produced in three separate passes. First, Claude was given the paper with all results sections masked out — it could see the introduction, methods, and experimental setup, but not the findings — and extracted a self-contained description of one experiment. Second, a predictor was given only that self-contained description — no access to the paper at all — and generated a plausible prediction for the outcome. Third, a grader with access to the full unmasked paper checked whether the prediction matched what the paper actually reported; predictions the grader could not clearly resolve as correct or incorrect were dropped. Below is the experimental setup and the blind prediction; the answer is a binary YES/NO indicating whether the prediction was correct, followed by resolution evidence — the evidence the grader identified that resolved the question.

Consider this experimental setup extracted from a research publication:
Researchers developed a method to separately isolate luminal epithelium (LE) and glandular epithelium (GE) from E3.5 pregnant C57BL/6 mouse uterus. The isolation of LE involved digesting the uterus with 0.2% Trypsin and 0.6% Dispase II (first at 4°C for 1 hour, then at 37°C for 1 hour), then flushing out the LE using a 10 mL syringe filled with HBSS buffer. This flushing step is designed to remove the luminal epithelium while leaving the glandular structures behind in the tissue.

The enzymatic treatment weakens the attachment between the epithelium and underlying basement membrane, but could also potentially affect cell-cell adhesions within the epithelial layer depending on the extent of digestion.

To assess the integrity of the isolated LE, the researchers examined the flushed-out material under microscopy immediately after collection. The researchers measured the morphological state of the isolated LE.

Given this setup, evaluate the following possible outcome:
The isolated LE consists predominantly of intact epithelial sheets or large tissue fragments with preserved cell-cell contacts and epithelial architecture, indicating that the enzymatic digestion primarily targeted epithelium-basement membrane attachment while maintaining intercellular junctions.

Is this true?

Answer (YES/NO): YES